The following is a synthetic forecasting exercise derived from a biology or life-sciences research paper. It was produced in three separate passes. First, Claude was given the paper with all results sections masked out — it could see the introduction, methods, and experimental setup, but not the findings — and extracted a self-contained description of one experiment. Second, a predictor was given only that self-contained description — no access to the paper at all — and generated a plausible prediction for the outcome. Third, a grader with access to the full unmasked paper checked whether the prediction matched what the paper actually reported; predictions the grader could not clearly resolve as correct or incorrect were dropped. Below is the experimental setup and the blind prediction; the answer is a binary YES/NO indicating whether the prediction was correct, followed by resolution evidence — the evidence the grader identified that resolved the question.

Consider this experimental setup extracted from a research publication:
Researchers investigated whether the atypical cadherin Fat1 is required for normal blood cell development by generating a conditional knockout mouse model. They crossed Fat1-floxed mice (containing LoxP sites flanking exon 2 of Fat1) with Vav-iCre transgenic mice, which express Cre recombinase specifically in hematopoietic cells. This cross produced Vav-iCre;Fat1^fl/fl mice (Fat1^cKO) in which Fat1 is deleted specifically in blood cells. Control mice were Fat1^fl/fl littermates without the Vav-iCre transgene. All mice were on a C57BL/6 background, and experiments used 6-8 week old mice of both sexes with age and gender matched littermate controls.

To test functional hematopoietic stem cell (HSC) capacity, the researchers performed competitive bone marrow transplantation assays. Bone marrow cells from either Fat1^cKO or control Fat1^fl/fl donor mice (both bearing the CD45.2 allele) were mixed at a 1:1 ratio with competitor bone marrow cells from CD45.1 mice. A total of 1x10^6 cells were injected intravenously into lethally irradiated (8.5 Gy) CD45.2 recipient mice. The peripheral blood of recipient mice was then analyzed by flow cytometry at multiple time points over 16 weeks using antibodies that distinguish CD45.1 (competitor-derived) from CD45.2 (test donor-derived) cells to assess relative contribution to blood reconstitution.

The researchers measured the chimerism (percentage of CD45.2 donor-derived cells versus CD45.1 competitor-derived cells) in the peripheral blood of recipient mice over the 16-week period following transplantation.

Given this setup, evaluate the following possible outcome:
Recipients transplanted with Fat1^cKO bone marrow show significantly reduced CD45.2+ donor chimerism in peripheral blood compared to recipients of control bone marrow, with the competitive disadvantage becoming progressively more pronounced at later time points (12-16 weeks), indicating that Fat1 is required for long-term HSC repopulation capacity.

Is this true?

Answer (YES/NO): NO